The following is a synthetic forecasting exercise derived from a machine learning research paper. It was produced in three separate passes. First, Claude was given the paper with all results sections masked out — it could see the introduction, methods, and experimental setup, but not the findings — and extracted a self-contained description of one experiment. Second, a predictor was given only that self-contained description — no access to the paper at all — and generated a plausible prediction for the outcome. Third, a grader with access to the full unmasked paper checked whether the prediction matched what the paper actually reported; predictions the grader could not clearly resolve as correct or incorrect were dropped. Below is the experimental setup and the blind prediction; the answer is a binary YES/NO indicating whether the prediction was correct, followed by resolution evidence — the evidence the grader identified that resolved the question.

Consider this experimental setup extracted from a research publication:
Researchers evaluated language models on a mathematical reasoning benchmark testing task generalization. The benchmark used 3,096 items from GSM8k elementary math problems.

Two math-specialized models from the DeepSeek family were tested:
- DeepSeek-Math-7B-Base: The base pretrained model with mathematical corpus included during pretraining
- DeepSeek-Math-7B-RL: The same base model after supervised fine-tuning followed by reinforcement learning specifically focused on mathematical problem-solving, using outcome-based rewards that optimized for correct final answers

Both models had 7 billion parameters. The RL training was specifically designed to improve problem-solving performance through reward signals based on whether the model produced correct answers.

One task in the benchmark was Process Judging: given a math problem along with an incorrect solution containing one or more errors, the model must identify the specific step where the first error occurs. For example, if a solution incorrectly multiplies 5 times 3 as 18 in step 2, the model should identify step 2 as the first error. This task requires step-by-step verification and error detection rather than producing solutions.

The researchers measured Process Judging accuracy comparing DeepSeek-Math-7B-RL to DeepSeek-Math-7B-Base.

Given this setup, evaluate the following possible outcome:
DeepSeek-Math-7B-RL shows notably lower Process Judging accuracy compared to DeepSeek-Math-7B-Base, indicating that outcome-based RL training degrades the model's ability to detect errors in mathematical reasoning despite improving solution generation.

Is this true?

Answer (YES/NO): YES